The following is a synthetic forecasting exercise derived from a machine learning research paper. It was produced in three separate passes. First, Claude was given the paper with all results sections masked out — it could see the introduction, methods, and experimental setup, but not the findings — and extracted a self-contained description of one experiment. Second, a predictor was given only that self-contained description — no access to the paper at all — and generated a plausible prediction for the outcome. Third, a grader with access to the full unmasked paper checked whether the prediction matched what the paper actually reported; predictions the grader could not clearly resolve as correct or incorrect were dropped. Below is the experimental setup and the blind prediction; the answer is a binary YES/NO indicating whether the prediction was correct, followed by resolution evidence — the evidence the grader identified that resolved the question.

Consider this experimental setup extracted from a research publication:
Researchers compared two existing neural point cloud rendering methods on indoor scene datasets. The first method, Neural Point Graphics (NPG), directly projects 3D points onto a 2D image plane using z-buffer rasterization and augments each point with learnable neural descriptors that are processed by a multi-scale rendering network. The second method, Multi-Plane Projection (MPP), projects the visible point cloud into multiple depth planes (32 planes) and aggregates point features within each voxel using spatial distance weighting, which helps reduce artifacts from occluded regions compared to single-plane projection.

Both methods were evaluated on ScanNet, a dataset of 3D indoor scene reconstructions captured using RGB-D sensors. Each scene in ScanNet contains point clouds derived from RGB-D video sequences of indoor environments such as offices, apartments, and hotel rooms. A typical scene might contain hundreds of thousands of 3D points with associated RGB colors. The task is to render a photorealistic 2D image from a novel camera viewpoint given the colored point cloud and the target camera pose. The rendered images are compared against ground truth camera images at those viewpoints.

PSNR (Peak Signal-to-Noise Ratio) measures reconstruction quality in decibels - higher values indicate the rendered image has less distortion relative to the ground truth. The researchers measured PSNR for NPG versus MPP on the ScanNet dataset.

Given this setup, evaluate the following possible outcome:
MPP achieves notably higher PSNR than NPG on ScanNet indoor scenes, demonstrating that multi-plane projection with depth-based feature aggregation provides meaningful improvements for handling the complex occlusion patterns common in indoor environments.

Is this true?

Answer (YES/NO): NO